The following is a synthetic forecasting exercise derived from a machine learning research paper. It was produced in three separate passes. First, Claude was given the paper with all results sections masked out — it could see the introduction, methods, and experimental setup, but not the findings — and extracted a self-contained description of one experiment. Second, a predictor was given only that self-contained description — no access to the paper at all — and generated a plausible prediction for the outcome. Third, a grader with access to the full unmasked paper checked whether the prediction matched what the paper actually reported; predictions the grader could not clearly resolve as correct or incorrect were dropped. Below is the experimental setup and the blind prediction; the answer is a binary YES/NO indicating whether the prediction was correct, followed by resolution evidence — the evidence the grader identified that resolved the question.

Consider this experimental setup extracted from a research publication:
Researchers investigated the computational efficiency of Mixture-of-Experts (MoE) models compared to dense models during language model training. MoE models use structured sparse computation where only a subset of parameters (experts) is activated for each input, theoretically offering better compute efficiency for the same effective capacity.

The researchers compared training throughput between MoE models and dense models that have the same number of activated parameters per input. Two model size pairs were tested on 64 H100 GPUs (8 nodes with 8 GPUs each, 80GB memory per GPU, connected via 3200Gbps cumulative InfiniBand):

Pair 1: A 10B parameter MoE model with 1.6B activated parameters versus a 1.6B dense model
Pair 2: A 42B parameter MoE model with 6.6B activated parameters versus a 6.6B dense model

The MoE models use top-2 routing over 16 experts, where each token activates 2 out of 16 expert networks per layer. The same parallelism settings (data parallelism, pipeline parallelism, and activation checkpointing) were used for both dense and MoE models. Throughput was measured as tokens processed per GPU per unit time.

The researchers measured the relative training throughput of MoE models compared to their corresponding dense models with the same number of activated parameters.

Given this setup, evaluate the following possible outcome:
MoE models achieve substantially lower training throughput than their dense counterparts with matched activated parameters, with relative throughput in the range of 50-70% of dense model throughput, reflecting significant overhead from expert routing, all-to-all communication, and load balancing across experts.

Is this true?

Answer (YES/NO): NO